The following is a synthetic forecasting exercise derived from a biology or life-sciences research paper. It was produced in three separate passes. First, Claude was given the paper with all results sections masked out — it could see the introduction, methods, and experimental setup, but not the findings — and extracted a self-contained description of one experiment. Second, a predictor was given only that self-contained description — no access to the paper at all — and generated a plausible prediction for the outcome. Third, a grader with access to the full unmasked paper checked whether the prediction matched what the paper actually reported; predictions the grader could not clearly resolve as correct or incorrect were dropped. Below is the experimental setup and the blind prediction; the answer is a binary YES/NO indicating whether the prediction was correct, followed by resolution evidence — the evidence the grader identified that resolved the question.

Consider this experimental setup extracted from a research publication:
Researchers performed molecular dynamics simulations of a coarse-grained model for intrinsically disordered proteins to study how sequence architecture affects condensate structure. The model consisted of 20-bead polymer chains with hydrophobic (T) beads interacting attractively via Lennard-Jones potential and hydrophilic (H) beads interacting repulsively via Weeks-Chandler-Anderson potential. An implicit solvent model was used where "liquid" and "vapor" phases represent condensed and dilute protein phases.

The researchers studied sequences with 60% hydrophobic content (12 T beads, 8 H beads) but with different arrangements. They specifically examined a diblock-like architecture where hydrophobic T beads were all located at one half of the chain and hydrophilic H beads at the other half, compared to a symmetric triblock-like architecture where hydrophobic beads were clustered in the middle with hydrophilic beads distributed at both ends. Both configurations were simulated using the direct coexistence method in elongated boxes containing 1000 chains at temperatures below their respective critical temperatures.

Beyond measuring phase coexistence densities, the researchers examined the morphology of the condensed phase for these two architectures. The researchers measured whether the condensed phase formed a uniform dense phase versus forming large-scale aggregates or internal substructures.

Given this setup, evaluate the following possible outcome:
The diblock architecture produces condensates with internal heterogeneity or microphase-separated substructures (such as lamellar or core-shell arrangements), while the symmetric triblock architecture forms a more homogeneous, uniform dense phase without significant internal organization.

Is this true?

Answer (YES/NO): NO